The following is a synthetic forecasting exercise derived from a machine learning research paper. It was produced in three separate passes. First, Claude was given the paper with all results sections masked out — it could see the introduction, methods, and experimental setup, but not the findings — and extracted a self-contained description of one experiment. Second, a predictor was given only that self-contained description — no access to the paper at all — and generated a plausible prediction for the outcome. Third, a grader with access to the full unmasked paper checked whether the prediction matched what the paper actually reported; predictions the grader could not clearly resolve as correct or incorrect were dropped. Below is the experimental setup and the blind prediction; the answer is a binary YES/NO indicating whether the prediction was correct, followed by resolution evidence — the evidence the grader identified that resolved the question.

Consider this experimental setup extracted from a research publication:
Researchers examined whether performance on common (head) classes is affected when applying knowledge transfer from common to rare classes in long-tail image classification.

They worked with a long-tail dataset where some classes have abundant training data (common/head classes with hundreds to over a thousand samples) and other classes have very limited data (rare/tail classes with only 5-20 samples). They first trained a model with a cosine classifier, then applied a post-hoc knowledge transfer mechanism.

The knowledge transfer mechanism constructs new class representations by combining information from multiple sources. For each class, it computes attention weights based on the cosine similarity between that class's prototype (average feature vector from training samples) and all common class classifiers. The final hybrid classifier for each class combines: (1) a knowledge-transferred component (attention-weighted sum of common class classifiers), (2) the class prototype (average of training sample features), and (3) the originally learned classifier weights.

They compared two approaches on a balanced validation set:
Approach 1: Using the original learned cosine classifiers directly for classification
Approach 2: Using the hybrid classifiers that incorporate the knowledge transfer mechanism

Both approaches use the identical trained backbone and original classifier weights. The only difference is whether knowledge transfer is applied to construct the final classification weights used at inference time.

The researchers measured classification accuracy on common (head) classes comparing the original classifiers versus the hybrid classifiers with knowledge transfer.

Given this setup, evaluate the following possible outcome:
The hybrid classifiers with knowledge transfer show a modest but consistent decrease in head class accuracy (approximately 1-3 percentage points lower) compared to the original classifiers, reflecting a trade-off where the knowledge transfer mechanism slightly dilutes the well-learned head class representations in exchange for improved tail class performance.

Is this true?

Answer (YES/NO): NO